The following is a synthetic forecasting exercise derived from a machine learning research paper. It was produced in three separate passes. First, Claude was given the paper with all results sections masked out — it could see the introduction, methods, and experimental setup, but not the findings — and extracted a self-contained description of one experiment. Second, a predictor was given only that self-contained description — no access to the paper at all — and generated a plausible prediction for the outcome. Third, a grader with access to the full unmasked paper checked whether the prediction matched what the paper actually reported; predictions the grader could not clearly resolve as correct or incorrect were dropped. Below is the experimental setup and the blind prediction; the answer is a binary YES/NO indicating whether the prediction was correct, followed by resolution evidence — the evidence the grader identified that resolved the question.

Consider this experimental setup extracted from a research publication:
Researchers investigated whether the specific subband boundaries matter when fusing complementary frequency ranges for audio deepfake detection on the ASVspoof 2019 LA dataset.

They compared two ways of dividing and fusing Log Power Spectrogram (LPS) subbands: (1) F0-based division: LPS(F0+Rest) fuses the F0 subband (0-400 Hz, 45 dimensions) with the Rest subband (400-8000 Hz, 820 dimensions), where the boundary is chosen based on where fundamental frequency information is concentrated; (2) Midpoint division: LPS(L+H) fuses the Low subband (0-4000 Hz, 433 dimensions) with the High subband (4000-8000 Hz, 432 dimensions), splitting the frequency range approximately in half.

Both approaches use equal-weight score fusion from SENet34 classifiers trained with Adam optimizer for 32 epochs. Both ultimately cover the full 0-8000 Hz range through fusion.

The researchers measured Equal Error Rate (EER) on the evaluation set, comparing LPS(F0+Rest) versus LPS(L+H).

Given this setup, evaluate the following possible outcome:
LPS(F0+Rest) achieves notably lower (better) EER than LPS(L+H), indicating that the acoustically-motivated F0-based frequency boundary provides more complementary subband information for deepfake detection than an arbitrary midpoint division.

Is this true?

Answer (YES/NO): YES